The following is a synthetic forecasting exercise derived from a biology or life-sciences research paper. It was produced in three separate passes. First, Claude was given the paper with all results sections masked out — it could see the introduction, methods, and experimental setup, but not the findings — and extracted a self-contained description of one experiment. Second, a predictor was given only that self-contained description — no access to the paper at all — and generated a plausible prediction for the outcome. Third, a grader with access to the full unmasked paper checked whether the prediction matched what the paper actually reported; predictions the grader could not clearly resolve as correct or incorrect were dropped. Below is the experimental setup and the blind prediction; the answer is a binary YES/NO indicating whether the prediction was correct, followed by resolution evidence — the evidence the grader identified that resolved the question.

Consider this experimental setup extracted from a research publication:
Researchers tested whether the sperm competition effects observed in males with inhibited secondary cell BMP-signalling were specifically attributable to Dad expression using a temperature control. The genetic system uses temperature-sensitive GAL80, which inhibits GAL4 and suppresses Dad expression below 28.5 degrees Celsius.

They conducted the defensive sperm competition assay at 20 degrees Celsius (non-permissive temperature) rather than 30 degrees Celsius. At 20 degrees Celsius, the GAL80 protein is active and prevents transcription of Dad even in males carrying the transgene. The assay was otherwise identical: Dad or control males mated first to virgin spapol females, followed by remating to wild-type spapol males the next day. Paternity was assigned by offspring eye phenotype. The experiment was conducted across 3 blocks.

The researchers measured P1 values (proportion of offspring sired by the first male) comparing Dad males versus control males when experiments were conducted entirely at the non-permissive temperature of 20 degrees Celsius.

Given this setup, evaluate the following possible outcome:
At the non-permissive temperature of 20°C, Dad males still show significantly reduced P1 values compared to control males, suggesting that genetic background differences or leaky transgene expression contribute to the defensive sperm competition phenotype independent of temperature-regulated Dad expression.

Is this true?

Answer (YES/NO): NO